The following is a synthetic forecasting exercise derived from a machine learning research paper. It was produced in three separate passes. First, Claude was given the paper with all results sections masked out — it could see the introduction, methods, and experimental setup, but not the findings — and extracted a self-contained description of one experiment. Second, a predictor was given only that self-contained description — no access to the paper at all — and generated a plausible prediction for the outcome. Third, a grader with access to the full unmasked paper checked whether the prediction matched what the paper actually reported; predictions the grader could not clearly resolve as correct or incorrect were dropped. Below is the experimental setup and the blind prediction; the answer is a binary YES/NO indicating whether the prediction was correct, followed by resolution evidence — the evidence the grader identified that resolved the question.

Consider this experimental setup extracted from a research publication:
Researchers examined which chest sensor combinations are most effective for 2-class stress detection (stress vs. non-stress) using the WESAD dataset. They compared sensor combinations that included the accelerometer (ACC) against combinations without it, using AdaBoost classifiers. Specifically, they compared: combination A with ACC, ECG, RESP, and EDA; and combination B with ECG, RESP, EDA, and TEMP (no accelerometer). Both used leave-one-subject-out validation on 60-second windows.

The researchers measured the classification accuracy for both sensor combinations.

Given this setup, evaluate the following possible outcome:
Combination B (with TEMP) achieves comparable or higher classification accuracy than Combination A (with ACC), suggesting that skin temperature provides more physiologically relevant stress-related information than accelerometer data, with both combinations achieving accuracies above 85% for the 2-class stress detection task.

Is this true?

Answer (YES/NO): NO